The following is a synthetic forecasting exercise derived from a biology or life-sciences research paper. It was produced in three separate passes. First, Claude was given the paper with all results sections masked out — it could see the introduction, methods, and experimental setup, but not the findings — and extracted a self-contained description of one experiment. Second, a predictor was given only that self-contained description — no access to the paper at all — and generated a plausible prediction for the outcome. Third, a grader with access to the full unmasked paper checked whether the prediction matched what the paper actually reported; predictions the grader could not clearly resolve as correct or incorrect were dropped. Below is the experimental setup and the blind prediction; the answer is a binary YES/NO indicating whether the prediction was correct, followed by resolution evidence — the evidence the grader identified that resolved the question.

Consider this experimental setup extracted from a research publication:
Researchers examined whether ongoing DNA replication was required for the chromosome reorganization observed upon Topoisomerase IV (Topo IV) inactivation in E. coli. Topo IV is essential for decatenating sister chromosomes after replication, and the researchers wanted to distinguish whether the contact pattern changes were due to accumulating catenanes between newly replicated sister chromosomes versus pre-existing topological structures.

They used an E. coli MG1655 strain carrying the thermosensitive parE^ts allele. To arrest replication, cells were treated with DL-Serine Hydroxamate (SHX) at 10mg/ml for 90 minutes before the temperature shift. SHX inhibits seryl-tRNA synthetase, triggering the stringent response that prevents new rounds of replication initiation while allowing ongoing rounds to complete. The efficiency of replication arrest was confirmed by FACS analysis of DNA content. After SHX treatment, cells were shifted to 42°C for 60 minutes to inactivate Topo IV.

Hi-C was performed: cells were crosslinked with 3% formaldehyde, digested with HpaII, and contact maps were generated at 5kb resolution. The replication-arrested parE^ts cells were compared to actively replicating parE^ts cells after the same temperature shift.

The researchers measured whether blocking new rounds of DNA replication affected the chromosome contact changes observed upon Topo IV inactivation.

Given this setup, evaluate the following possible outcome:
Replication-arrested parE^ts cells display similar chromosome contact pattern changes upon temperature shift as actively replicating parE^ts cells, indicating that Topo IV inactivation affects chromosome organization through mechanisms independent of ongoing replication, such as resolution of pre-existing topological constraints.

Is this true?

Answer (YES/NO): NO